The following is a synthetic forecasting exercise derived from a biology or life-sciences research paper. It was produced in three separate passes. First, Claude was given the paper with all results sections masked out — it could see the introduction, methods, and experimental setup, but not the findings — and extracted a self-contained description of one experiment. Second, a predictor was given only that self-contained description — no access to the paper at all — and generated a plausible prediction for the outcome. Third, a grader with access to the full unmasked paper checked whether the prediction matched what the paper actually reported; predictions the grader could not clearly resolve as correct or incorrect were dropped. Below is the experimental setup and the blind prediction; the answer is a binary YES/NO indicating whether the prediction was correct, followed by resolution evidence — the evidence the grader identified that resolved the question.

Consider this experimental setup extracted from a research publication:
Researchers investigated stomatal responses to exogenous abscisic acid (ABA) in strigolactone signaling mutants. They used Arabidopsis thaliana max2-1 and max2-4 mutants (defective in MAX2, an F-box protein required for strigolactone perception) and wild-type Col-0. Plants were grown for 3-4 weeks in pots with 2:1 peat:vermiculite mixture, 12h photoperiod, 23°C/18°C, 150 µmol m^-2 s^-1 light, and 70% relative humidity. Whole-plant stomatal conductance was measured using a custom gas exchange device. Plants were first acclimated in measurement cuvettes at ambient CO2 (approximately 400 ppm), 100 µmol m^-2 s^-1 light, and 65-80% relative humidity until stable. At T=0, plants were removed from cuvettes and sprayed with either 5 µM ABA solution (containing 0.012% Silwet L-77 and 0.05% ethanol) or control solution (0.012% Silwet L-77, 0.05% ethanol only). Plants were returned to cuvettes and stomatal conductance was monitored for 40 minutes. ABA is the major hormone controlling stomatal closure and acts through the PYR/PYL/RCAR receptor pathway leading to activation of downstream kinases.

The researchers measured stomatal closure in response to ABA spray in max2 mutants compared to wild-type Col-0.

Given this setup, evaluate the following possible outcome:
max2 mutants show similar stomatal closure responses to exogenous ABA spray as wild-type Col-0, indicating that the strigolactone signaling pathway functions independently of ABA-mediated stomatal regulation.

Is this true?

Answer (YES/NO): NO